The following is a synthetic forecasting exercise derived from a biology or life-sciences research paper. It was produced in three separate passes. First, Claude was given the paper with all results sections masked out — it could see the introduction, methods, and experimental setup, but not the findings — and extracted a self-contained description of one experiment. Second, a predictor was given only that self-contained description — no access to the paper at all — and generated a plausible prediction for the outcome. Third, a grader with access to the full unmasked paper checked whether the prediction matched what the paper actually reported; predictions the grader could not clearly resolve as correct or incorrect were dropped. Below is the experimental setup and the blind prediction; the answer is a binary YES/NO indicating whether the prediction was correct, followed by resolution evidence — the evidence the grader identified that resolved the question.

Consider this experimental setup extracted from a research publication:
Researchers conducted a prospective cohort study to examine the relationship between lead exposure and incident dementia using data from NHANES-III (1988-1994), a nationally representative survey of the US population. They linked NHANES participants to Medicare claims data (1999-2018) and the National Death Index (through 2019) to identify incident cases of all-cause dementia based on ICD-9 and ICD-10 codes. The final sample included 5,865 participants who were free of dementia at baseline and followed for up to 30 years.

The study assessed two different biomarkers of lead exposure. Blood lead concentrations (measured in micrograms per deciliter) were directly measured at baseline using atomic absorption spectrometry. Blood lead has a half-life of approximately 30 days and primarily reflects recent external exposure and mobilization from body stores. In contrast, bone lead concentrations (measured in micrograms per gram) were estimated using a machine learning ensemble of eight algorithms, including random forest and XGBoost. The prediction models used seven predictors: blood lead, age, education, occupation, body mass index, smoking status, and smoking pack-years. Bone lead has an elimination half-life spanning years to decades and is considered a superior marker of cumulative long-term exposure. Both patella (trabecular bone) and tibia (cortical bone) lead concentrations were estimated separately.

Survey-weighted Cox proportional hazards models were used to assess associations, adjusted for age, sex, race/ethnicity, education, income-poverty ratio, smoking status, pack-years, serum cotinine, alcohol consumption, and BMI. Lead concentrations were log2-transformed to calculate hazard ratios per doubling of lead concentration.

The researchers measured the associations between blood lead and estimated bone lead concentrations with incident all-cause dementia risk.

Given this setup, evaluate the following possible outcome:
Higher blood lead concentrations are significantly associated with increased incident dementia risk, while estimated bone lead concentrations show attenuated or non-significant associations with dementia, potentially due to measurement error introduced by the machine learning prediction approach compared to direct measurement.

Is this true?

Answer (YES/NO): NO